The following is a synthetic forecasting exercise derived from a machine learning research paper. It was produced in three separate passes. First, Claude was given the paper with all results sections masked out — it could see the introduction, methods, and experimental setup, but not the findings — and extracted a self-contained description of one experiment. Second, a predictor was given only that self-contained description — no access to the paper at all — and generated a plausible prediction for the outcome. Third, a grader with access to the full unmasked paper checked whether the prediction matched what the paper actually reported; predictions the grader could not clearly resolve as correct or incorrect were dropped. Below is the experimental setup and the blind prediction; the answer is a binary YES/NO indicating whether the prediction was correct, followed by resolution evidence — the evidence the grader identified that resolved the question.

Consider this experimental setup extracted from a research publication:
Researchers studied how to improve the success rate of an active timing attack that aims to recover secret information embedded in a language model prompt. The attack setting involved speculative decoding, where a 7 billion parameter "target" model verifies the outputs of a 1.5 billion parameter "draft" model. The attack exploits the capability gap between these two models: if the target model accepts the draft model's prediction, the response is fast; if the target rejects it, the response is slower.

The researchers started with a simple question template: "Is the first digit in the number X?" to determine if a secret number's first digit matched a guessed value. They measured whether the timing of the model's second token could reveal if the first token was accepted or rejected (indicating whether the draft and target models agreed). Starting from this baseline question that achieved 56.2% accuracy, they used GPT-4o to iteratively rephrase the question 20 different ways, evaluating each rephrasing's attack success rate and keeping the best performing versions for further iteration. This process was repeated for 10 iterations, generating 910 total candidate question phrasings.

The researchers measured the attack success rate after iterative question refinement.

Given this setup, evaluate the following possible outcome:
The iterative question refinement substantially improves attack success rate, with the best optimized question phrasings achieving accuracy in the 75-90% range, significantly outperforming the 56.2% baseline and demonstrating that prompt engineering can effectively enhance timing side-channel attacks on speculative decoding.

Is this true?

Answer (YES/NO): NO